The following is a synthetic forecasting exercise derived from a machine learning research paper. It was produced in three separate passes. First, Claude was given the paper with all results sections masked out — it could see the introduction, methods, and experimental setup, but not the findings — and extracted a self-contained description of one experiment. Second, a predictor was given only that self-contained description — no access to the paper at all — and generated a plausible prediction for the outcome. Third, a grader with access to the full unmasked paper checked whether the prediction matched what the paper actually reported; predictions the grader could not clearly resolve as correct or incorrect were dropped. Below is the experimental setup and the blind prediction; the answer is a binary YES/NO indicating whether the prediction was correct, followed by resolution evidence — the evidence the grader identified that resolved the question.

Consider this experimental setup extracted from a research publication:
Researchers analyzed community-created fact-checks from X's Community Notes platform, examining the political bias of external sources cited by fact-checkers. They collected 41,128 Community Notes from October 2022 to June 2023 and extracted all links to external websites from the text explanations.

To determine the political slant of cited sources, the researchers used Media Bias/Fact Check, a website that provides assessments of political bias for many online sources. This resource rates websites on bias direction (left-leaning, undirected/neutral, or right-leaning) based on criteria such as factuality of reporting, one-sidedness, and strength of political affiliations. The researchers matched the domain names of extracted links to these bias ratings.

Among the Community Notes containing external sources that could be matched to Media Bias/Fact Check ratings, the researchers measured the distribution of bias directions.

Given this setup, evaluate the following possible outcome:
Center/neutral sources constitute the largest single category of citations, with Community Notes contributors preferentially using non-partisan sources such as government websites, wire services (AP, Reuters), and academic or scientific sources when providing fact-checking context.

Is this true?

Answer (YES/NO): NO